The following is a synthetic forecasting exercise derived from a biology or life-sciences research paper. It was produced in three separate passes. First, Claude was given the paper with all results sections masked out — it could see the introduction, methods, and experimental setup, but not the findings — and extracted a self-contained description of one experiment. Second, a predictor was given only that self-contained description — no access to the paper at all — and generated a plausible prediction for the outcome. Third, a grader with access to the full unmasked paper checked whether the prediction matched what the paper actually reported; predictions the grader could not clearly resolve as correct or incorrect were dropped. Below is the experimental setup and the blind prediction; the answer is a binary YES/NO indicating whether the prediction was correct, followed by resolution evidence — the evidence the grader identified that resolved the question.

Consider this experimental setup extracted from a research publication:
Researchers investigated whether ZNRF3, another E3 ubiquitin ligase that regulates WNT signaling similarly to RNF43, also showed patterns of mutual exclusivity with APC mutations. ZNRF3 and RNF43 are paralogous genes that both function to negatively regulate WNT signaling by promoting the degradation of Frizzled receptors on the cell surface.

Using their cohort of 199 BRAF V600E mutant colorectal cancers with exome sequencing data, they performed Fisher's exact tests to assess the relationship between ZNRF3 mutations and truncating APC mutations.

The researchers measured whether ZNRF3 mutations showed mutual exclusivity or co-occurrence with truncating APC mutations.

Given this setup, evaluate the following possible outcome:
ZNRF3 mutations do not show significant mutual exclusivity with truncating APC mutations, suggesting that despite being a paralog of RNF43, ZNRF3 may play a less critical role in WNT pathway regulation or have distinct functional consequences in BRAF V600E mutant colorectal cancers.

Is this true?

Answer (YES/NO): NO